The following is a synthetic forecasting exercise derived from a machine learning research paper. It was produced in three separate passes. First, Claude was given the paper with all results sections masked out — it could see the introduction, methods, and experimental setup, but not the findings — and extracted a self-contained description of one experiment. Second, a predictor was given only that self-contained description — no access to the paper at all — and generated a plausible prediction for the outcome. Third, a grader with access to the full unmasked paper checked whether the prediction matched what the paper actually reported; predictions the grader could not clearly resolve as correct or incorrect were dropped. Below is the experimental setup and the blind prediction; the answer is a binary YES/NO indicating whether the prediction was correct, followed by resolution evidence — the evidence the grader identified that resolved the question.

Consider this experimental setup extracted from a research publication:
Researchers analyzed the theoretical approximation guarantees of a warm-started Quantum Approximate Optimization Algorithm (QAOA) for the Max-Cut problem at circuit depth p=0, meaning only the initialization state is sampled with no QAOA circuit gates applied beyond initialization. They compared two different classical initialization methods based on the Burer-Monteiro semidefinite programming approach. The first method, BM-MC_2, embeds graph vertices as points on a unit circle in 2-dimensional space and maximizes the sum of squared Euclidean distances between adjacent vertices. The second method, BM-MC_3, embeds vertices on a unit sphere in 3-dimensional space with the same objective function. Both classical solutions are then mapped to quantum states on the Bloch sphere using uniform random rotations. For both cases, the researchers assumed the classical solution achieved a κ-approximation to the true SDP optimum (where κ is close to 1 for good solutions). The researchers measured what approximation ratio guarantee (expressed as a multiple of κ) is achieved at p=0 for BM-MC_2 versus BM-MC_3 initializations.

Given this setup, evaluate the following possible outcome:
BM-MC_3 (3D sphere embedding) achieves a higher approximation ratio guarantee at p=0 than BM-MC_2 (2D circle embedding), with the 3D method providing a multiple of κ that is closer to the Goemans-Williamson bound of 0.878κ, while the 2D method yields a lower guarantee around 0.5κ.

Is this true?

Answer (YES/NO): NO